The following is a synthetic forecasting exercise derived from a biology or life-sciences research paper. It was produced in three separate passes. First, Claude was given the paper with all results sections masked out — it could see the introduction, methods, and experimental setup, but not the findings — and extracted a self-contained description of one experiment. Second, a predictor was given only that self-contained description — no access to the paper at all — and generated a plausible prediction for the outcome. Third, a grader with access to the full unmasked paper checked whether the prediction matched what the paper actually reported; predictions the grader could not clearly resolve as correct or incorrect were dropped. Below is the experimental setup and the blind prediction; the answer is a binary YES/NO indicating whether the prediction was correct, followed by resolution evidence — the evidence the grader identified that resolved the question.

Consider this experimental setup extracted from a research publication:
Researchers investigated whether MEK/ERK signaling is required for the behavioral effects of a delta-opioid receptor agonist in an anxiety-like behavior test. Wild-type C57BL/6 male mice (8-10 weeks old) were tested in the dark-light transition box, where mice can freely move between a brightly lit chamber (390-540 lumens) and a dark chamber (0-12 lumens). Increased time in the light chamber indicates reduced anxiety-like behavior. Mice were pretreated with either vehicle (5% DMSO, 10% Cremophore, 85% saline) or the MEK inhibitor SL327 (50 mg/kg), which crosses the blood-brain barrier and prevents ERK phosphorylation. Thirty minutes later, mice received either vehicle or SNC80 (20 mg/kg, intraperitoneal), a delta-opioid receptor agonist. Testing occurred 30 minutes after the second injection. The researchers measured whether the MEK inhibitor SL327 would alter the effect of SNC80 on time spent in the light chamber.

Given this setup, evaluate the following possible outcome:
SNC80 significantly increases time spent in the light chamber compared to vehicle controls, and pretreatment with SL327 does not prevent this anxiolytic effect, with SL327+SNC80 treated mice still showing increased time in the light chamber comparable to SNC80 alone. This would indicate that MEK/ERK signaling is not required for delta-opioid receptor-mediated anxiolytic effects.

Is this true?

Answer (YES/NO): NO